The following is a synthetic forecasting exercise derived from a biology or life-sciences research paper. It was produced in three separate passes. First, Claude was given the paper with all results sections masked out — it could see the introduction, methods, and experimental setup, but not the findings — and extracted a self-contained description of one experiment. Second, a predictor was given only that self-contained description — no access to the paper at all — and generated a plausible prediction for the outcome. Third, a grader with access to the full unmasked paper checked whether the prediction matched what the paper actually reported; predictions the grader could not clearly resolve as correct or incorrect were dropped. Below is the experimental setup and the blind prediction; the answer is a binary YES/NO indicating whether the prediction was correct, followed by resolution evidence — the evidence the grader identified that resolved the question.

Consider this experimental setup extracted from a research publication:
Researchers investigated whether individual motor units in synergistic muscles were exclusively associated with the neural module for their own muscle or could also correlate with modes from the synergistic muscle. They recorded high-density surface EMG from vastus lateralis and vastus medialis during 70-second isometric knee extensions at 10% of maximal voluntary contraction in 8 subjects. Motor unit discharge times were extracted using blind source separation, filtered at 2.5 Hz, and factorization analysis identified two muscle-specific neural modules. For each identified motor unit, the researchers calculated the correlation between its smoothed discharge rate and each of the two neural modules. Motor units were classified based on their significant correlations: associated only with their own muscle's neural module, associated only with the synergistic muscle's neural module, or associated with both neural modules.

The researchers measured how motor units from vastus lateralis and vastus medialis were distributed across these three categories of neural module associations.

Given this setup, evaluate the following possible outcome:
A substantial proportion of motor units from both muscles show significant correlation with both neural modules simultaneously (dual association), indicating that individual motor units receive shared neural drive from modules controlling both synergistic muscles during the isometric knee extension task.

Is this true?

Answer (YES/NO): YES